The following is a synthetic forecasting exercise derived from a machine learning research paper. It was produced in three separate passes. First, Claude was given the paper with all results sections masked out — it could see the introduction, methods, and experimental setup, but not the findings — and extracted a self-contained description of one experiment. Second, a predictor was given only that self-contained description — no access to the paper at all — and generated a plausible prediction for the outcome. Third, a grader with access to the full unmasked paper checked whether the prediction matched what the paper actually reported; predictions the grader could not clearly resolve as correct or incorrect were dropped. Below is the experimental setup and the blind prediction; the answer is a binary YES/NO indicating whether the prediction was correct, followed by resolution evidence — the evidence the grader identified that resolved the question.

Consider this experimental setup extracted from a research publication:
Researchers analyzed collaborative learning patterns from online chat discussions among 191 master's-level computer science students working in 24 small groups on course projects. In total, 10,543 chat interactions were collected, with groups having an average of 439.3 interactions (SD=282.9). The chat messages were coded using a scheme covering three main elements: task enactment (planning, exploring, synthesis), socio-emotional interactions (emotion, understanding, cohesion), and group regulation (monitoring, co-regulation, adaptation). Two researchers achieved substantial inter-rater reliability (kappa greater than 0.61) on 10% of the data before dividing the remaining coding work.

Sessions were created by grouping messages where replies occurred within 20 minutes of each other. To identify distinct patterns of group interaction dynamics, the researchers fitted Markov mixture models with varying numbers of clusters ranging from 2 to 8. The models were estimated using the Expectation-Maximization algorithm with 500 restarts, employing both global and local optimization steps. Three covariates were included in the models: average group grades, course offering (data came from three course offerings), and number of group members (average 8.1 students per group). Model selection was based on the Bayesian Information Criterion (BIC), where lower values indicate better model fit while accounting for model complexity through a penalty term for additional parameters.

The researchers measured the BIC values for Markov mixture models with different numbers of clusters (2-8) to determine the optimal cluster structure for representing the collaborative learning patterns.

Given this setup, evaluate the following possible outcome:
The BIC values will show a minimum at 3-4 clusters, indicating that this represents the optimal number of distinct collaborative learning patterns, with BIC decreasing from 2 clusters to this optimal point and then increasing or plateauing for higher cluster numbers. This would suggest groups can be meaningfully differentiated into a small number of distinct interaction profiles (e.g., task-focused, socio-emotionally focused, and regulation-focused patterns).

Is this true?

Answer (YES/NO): NO